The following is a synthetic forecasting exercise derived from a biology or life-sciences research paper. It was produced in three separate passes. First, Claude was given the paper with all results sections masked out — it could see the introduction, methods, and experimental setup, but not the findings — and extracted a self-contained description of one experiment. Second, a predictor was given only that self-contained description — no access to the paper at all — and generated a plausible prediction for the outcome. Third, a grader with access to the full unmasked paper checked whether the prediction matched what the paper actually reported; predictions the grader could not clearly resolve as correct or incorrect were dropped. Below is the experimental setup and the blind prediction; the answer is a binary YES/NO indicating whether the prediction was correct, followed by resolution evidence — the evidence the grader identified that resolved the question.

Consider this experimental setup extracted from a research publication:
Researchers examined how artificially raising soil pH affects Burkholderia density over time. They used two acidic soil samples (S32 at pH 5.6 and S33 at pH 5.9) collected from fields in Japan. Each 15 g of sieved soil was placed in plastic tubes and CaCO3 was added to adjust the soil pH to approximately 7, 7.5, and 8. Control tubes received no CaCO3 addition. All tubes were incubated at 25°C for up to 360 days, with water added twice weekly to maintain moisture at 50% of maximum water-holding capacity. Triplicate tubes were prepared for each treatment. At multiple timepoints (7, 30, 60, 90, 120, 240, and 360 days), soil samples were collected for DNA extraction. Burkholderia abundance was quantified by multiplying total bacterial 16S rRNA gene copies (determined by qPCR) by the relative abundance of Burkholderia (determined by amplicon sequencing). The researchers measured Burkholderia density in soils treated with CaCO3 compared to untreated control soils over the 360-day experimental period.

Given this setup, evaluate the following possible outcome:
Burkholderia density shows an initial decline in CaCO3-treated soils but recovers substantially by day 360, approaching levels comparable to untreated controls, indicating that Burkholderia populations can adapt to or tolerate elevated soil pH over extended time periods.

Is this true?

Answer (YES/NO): NO